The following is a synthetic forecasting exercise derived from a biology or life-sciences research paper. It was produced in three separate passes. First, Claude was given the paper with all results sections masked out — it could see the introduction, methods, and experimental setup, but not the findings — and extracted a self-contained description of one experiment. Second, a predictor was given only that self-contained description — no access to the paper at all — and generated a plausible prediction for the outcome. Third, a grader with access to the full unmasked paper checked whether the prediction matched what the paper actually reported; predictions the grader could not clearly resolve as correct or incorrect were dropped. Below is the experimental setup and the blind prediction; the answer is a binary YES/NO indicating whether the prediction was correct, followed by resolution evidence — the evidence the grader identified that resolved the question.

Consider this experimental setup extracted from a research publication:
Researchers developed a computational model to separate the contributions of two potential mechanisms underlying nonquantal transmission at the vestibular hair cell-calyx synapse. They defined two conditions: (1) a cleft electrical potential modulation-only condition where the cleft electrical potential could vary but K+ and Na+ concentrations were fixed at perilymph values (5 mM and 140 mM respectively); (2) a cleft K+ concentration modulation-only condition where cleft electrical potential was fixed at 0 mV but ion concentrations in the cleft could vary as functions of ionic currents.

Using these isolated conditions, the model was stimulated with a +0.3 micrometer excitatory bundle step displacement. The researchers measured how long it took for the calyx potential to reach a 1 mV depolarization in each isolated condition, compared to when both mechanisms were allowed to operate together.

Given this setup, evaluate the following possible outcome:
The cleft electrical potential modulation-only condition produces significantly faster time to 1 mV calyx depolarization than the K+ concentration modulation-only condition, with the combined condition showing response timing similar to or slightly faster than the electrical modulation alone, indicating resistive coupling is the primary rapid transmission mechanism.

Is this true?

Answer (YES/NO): YES